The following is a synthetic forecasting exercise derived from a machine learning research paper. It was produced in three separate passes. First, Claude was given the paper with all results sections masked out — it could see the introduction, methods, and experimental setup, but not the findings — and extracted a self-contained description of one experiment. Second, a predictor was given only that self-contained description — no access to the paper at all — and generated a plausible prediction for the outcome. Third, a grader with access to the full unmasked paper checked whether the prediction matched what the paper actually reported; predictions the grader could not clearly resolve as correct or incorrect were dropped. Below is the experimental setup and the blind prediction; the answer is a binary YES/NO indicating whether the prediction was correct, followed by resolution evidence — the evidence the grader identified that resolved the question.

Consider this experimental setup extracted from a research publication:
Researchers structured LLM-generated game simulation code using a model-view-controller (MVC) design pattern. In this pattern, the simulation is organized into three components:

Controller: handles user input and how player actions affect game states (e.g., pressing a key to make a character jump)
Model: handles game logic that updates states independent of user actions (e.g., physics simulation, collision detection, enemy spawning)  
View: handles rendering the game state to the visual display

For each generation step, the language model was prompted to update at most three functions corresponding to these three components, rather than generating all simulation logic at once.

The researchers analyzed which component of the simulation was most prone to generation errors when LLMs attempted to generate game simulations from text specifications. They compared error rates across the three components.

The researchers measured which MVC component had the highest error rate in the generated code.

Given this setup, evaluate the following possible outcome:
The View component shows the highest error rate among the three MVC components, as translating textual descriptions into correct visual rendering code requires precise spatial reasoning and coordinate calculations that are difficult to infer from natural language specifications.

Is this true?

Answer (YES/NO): NO